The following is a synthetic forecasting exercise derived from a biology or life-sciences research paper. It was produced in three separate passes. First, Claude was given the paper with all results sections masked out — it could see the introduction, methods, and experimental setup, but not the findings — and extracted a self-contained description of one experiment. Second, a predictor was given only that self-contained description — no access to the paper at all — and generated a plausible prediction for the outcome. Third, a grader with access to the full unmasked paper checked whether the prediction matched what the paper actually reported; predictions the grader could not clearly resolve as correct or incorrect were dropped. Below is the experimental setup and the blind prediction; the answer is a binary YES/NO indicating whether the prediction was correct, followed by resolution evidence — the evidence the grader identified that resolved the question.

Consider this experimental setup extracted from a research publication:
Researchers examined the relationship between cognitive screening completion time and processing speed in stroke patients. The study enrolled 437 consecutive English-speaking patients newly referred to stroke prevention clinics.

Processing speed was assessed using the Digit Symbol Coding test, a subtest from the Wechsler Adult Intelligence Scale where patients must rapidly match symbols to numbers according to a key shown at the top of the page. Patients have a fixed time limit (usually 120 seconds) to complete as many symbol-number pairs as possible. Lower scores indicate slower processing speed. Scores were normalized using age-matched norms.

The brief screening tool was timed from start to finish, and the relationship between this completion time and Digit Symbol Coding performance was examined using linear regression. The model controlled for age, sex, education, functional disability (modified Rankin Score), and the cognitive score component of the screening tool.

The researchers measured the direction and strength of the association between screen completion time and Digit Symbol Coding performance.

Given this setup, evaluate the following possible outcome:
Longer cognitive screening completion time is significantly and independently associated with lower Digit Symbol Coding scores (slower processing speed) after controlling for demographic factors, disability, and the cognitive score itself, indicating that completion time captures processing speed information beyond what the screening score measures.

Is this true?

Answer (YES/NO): YES